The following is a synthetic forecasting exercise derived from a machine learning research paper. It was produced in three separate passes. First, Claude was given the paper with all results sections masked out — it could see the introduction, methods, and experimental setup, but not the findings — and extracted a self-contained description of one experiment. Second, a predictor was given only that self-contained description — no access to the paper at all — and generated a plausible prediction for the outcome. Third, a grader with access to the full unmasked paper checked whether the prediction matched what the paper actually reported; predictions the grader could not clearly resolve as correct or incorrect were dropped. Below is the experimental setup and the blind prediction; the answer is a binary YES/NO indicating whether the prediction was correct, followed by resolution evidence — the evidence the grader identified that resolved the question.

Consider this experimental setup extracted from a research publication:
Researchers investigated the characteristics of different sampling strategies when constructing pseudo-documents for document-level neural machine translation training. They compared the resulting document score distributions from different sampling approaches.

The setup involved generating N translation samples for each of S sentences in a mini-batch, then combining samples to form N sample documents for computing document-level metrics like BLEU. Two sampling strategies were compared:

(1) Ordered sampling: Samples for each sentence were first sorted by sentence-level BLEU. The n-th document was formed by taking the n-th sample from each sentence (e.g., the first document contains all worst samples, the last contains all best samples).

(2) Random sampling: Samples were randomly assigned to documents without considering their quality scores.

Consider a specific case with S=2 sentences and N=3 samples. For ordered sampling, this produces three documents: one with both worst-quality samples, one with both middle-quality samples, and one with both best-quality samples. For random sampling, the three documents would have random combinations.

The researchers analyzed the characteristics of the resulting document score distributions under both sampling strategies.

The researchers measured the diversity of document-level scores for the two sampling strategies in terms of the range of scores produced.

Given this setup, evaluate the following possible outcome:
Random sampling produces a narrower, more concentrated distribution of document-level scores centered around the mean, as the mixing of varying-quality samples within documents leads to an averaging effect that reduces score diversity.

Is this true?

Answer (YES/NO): YES